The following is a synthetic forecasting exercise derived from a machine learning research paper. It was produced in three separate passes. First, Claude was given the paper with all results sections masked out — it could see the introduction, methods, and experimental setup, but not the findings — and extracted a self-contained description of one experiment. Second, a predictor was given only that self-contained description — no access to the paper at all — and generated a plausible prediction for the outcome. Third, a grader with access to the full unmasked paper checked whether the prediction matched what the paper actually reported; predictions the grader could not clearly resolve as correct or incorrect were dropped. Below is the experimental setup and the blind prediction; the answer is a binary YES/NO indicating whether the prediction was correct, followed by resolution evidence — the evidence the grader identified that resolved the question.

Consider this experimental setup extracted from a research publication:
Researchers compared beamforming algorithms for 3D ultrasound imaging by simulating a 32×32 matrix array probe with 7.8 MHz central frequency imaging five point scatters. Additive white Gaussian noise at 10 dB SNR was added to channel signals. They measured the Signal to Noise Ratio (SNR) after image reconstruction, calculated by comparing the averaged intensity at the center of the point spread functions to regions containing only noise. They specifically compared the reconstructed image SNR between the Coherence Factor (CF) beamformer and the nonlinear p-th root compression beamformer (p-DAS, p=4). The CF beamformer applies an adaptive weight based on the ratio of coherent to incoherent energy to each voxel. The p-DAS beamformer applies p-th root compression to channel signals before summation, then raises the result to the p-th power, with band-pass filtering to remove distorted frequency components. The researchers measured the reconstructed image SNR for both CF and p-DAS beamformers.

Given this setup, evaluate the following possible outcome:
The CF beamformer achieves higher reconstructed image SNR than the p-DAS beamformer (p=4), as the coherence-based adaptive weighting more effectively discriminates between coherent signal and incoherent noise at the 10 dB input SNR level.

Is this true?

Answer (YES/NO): NO